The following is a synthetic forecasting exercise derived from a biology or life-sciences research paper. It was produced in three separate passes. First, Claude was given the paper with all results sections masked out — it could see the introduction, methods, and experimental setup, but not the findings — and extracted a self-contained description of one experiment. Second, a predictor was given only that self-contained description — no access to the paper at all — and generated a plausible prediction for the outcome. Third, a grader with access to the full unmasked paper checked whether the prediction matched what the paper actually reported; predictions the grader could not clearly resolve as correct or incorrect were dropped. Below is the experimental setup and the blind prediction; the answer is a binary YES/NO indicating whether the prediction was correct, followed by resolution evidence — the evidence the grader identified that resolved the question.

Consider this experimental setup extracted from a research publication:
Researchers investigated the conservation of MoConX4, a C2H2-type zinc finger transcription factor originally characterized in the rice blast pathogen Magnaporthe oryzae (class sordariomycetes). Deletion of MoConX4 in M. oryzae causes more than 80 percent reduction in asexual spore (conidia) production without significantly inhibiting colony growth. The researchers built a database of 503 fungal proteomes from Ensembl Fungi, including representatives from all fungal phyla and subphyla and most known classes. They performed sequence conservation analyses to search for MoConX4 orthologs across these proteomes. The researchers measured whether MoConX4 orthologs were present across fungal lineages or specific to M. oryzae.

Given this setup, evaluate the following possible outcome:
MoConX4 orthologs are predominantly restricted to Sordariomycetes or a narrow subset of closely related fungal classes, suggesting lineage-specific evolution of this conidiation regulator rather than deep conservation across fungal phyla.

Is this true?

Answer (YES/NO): NO